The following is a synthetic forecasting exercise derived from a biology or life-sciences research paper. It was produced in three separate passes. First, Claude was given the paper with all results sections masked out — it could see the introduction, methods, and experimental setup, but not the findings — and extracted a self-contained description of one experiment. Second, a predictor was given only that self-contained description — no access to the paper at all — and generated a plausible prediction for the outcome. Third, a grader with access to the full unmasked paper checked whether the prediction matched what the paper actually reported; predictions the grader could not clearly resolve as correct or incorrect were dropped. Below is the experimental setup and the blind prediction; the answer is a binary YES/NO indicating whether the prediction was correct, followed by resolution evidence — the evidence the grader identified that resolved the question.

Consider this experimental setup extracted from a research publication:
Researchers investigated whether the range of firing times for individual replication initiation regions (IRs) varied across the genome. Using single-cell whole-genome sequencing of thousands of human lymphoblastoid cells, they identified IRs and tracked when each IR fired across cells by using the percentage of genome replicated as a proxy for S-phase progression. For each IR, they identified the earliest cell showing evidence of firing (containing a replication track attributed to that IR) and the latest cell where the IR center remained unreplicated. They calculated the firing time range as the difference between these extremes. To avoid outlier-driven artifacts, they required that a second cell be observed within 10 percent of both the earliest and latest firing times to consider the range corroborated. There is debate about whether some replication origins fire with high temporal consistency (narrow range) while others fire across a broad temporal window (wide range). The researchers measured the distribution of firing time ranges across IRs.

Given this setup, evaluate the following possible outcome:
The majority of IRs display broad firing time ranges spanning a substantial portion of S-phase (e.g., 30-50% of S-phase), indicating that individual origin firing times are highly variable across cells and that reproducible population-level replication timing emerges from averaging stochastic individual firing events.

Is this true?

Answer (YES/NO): NO